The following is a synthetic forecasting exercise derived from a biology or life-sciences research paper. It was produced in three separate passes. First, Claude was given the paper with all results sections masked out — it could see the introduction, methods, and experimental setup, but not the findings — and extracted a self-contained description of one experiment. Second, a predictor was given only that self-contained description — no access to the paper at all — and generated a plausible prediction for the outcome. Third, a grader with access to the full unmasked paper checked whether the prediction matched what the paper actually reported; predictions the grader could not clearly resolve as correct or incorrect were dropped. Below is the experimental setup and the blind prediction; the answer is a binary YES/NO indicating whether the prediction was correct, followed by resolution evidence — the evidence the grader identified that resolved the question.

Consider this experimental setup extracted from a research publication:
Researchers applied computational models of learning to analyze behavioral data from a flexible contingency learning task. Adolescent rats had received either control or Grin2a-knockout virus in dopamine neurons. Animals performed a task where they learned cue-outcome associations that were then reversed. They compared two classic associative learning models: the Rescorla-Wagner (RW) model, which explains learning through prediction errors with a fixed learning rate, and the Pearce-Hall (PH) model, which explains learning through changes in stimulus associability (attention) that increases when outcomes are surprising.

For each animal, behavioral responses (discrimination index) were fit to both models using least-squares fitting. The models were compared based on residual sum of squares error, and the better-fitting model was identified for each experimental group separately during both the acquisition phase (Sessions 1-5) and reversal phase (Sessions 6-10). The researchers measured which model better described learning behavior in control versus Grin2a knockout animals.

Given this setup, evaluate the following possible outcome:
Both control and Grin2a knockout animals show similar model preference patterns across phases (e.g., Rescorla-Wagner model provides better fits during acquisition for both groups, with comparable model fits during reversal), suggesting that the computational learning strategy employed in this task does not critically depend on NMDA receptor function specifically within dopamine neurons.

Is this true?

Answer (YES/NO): NO